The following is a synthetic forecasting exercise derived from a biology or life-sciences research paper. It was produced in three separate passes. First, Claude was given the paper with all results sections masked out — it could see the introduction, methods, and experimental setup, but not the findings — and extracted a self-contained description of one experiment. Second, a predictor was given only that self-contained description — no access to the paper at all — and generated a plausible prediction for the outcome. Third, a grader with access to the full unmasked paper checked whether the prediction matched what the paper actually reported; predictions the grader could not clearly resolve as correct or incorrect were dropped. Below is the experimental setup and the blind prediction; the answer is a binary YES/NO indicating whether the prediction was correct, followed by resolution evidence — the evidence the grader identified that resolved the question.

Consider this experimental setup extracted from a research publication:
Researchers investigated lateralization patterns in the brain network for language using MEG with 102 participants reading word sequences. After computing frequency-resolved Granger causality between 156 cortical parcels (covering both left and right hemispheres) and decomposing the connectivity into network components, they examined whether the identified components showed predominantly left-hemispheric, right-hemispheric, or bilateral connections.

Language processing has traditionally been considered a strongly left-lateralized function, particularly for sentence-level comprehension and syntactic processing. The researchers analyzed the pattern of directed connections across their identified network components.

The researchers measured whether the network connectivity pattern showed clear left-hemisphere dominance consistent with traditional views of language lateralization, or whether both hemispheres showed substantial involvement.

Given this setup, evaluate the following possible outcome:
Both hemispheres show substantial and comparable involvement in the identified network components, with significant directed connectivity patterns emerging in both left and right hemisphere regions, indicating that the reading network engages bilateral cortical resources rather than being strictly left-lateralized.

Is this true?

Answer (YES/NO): YES